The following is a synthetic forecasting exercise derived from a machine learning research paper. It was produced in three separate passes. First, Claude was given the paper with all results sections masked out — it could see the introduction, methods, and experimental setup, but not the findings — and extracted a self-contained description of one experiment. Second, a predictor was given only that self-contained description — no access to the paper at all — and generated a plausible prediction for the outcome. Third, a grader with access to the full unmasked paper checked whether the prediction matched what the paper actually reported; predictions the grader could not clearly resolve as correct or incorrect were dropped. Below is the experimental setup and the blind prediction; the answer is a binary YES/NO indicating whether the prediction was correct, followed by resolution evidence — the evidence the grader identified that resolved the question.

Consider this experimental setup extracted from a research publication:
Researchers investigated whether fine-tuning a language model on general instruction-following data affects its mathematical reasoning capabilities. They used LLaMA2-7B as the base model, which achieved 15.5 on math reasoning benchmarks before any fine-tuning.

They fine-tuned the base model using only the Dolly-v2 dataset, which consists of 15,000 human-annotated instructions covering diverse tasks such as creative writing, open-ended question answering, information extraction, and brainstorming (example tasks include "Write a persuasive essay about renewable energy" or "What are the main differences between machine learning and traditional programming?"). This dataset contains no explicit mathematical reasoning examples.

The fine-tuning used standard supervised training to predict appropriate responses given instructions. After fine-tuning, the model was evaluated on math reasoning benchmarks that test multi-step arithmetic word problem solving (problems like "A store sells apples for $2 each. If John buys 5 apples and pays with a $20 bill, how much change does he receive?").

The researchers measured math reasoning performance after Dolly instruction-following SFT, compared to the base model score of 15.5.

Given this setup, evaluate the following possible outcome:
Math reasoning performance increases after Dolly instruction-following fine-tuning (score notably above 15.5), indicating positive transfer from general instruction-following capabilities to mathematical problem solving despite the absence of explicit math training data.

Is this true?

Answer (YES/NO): YES